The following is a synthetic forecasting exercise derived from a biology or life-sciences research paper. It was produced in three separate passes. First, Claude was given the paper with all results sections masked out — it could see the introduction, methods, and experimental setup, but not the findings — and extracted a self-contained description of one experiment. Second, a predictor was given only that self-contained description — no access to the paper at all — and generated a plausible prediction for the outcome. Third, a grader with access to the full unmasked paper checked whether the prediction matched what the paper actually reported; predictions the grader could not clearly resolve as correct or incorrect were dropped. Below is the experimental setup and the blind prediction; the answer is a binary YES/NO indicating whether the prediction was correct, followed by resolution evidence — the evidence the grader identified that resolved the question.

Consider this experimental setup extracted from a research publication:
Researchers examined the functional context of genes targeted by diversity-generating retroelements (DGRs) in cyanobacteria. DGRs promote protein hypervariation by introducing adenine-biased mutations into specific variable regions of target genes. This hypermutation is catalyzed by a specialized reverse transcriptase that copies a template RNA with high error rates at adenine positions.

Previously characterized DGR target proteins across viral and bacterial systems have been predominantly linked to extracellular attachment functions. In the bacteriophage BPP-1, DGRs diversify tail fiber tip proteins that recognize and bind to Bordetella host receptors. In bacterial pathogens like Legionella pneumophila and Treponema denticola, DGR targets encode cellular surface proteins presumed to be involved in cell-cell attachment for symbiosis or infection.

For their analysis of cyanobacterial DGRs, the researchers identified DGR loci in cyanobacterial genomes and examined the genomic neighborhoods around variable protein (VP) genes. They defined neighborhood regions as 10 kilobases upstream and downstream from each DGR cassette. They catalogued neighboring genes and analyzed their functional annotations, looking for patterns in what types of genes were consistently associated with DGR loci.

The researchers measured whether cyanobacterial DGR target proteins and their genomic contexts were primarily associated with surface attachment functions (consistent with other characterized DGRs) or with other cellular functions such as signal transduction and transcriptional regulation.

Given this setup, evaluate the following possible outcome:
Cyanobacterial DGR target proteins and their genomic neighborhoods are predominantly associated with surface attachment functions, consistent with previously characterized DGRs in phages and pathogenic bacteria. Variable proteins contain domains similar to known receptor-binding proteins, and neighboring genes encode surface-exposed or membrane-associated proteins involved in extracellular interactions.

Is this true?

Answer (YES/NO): NO